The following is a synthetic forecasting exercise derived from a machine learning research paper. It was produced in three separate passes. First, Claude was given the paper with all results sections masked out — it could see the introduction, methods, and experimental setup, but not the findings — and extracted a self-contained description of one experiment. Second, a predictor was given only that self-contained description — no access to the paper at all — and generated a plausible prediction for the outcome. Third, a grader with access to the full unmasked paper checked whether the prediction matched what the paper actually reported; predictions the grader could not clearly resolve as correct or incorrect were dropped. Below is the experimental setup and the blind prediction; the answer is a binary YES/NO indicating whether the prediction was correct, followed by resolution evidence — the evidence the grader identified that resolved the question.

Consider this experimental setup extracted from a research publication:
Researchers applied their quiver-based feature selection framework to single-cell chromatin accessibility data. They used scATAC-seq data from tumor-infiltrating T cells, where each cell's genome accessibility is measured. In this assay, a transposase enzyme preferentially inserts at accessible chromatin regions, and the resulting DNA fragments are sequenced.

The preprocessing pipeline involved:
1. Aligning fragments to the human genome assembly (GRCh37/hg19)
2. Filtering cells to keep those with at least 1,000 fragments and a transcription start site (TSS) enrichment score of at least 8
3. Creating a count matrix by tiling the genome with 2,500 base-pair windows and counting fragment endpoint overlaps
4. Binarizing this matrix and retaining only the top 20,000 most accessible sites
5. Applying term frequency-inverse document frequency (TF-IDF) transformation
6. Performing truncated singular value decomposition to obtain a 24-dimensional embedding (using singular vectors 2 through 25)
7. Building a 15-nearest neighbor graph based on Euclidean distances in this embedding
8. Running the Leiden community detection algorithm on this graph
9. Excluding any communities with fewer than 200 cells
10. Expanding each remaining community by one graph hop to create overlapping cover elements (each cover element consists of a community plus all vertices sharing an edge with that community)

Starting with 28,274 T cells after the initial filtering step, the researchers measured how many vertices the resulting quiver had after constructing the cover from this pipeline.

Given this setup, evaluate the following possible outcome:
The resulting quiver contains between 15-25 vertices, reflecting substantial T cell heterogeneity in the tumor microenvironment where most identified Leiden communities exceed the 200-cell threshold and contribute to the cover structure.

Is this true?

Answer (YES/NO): NO